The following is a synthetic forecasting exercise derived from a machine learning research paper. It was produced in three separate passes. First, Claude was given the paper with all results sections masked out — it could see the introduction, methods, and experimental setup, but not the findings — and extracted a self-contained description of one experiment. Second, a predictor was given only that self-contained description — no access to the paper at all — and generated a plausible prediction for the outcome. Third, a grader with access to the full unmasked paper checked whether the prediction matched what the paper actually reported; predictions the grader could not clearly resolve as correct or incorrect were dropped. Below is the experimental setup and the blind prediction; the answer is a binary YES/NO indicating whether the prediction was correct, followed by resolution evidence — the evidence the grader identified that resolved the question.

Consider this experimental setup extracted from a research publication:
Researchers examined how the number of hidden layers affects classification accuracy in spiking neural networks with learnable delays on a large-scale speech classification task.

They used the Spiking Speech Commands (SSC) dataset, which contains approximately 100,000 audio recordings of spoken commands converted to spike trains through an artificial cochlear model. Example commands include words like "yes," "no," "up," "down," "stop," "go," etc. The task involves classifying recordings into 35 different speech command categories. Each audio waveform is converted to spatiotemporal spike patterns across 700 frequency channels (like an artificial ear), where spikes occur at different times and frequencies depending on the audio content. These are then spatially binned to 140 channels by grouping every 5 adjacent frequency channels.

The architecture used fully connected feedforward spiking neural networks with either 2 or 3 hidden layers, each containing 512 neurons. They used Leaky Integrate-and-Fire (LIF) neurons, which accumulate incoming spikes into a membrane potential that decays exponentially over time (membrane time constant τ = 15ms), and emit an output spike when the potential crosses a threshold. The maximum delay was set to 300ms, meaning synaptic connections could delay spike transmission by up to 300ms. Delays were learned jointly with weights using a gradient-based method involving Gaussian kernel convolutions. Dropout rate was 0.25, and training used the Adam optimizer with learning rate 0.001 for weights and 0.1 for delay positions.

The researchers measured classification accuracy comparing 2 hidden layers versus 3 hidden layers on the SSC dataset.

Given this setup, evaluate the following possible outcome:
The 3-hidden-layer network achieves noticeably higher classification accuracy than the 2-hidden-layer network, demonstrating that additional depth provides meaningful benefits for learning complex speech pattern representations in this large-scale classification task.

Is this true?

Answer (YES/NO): NO